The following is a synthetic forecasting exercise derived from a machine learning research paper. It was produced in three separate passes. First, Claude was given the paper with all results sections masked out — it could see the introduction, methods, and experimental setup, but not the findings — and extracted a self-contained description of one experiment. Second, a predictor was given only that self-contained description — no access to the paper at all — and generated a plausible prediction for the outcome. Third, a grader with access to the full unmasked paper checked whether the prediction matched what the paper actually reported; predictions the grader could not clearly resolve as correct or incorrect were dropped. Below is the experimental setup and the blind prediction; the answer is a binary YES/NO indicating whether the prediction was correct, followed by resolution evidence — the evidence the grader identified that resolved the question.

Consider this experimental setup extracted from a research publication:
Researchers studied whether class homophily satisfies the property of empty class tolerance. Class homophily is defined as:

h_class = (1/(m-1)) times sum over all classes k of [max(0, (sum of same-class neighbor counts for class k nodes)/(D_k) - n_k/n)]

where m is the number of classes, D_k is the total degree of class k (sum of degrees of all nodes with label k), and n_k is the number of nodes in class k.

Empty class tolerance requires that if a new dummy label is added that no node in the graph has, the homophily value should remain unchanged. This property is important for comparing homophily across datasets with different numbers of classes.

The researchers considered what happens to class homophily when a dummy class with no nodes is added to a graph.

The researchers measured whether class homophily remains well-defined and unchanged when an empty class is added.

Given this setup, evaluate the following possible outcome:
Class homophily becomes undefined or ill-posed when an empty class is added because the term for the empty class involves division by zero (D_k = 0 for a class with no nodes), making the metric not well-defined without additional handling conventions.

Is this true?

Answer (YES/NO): YES